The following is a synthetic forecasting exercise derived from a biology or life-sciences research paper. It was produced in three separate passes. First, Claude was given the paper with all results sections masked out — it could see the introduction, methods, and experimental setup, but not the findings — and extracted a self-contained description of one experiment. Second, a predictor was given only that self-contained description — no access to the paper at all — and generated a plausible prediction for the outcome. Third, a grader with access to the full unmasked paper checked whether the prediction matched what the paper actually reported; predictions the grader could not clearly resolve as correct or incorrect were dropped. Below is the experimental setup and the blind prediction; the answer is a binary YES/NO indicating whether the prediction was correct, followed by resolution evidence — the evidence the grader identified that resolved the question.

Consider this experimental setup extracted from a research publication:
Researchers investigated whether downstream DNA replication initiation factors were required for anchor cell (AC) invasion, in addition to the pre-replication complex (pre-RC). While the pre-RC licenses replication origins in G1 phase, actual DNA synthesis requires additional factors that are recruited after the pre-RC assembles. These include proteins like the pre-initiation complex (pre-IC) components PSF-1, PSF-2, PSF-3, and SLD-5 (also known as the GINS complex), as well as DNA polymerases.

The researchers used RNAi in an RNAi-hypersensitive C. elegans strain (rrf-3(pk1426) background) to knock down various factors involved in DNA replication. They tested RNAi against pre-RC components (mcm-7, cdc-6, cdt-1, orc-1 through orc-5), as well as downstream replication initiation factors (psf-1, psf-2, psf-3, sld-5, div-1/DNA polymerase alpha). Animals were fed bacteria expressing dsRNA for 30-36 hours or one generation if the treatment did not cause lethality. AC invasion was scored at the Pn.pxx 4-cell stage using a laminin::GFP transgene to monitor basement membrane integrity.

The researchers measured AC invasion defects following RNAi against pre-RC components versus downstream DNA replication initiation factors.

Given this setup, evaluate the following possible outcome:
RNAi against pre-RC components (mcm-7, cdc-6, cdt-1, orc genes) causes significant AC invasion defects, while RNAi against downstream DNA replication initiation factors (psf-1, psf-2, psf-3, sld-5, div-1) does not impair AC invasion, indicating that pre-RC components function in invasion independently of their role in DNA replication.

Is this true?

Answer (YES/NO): YES